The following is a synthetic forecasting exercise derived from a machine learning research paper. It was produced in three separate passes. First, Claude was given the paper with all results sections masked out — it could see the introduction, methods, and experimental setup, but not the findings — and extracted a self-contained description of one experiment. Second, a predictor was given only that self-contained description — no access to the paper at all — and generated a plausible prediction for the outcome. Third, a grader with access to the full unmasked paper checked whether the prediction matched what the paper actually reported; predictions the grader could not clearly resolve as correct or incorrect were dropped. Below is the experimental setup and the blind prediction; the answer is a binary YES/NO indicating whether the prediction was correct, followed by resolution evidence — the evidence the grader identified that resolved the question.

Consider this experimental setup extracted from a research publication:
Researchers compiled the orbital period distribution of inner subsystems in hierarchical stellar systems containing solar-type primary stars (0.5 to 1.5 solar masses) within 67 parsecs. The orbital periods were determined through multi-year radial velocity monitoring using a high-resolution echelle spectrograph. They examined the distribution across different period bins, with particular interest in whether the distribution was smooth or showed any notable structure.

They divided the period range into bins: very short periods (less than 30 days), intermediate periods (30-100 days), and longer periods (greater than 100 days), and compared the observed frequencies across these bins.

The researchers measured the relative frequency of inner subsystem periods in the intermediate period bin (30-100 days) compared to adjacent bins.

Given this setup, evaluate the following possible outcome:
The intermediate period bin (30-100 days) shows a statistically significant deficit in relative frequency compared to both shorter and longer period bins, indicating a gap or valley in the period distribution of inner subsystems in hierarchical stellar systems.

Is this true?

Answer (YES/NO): YES